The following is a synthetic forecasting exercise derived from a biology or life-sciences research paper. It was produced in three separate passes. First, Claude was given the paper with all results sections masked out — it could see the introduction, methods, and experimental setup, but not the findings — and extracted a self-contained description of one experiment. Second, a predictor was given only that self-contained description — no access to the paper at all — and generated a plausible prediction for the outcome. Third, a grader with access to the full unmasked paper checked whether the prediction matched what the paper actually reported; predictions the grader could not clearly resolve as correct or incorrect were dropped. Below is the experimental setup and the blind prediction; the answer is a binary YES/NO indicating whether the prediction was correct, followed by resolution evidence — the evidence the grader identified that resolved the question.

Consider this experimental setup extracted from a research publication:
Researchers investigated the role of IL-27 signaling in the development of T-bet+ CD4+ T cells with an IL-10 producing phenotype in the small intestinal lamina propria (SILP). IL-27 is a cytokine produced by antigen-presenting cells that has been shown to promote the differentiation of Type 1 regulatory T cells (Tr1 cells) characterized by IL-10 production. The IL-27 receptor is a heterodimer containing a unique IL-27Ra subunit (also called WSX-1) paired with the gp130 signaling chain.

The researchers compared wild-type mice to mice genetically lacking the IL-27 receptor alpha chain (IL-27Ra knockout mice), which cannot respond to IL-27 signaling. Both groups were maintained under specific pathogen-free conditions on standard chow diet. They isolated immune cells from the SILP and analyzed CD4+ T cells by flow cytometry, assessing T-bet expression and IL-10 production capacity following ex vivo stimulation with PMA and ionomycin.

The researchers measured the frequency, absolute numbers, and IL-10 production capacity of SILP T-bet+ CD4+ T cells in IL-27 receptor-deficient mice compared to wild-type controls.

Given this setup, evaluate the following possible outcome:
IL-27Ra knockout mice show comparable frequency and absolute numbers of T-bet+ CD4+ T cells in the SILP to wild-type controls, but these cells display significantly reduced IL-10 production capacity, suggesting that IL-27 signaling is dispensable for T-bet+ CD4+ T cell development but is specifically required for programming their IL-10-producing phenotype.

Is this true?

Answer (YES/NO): NO